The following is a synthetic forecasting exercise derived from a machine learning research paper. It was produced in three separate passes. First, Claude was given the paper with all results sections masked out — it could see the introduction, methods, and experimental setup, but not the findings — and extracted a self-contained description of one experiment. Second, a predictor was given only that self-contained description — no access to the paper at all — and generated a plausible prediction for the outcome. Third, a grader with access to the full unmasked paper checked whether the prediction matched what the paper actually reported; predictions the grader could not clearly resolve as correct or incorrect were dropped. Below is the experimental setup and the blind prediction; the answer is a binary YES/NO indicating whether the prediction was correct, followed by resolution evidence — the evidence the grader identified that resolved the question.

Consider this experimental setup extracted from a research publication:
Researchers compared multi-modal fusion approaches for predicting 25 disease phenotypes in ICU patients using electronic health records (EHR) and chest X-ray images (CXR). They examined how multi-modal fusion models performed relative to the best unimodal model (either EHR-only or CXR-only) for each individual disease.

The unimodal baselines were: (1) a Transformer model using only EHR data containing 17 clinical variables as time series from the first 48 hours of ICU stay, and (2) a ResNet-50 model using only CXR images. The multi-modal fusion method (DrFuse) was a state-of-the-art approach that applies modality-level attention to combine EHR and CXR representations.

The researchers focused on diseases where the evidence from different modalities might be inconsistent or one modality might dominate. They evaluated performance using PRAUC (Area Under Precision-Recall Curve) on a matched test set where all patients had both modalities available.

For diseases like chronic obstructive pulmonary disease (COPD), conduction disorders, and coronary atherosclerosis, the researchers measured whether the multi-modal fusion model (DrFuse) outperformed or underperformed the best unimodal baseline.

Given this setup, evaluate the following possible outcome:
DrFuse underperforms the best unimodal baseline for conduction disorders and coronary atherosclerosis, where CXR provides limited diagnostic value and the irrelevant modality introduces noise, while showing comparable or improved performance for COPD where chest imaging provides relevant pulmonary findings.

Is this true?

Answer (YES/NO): NO